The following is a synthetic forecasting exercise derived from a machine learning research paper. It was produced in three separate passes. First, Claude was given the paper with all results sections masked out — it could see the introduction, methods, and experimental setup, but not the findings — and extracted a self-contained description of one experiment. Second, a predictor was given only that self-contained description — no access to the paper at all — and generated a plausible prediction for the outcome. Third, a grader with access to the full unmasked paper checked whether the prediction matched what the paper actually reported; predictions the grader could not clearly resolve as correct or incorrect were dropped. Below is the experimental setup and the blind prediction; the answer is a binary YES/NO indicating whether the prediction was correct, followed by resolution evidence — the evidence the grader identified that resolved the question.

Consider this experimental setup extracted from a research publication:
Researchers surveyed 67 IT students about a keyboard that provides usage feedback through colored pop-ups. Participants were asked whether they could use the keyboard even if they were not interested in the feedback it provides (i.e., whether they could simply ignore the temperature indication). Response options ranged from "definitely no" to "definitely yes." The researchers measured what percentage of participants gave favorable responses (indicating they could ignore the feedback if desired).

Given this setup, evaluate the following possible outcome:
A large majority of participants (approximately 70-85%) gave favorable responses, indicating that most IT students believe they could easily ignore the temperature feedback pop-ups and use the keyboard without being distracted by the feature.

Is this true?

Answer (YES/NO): NO